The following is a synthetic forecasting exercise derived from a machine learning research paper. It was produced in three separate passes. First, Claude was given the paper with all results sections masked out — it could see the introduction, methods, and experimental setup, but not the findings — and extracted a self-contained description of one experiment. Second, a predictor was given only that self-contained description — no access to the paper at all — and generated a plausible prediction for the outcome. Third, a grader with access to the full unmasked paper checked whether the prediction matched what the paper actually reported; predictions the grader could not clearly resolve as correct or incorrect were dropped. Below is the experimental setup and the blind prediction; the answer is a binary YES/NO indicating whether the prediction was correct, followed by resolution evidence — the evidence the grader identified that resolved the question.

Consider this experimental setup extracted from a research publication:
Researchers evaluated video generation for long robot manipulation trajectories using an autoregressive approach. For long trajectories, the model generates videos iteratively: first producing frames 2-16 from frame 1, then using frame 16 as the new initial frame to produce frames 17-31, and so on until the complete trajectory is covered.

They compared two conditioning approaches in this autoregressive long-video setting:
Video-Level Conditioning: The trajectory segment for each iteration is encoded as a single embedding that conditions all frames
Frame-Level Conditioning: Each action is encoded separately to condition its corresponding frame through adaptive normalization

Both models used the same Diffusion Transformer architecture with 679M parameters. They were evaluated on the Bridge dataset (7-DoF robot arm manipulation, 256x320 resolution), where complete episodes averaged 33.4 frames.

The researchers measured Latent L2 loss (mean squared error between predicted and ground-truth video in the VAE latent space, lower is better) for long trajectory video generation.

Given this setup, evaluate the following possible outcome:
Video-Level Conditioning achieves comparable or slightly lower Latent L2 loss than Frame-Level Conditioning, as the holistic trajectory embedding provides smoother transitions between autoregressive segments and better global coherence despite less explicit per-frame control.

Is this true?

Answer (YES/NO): NO